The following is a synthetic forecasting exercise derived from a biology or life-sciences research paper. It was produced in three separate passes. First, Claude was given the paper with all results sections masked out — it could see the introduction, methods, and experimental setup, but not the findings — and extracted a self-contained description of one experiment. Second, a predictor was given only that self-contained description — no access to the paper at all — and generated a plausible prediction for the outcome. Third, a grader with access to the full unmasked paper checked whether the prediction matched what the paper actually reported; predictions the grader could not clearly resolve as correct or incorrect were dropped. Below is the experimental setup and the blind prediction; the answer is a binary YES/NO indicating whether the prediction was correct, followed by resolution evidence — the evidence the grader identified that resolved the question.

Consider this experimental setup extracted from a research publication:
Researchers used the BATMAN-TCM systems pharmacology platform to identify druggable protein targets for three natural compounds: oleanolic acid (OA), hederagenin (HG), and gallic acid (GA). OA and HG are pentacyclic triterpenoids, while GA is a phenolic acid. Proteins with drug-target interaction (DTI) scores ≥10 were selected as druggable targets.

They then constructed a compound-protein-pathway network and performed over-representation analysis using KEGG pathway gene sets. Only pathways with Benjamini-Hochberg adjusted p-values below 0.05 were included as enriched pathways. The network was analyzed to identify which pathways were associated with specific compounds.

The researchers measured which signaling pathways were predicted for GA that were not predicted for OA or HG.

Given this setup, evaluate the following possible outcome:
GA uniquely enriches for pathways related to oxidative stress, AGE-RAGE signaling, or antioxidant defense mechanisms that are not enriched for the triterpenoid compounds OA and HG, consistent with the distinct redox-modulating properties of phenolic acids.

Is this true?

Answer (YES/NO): NO